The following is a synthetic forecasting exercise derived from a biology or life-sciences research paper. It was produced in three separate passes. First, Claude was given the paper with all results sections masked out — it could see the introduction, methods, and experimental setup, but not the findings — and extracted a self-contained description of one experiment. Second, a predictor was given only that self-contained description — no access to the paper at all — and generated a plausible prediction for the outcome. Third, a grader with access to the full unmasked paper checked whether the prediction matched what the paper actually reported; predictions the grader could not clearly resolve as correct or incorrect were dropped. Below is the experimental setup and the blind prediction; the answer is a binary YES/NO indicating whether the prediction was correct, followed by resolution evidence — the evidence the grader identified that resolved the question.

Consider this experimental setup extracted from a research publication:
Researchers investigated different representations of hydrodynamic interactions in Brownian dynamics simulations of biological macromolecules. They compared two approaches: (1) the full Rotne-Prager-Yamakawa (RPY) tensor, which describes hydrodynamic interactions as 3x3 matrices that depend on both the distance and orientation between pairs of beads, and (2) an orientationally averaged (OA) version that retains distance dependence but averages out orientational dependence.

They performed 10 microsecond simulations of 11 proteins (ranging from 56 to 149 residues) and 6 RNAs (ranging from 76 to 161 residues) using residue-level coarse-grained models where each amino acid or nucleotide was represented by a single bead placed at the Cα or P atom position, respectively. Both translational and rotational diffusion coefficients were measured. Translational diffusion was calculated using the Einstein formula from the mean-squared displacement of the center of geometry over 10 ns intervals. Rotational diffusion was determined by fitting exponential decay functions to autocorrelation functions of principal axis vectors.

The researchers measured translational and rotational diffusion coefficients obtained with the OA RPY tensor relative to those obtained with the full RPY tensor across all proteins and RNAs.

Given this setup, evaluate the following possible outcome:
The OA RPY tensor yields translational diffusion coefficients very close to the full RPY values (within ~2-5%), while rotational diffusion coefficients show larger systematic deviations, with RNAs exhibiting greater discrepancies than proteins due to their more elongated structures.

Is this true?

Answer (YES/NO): NO